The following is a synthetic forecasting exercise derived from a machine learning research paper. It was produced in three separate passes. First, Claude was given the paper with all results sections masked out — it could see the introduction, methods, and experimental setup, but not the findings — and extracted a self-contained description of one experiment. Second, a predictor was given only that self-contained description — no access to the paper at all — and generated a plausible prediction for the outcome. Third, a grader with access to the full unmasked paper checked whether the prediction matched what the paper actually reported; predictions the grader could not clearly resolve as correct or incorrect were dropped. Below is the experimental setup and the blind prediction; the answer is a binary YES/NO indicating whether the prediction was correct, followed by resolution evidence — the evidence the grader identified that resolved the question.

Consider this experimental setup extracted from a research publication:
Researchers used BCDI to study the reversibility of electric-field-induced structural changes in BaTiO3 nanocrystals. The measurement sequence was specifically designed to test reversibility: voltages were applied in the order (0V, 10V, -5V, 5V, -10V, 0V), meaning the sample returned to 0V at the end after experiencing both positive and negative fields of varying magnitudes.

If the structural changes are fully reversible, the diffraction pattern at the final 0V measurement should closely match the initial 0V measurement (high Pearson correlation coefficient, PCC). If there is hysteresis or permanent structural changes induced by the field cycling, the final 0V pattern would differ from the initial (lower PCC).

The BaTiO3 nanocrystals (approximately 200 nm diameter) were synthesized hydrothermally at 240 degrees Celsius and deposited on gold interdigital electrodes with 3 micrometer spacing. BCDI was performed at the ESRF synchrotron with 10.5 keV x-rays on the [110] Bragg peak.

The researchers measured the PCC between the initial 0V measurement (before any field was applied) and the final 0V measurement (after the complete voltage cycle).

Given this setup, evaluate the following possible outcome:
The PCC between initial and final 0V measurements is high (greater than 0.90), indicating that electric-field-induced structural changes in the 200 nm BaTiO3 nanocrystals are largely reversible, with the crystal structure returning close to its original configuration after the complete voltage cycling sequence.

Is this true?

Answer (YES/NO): NO